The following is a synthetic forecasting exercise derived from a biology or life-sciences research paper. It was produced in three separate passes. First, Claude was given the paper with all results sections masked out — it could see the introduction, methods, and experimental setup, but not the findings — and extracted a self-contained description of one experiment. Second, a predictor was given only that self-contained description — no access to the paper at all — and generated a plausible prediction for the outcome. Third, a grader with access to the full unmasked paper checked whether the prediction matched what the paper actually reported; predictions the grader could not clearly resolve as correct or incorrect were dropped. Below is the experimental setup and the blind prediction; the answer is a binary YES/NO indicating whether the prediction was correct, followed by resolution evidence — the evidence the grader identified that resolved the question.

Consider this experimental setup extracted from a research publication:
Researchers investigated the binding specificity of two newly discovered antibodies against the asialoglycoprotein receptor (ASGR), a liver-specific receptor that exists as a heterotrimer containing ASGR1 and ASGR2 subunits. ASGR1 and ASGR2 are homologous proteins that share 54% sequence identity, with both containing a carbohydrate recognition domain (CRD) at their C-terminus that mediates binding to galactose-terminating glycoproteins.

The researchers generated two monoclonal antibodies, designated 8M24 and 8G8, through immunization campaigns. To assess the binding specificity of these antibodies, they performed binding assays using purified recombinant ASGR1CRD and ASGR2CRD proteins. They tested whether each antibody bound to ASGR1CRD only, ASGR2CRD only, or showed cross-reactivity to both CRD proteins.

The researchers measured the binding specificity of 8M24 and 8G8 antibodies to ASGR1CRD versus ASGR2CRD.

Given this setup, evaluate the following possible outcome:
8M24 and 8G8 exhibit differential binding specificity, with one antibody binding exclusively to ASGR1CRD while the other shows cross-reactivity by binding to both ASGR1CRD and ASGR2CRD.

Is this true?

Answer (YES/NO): YES